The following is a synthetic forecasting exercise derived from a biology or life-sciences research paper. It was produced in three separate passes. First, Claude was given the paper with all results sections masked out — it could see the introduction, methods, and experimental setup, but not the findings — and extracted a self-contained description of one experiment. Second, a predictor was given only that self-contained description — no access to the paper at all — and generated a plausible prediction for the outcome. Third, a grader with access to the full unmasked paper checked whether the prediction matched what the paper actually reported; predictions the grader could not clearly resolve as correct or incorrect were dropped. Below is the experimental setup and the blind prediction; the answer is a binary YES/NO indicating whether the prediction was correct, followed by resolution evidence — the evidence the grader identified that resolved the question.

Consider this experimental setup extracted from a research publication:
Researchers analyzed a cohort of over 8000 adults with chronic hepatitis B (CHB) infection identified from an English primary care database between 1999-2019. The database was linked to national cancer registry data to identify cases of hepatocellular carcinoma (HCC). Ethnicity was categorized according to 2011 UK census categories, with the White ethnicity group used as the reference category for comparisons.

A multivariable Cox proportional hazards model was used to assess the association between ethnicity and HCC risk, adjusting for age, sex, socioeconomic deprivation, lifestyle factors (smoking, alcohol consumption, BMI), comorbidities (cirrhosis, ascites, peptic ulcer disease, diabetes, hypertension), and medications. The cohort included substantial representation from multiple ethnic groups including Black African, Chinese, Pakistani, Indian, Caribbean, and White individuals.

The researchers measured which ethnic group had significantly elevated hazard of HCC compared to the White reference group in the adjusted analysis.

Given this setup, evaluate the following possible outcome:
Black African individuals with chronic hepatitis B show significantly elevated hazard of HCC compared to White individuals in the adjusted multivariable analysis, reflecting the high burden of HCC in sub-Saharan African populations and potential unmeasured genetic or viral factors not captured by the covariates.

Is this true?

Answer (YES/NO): NO